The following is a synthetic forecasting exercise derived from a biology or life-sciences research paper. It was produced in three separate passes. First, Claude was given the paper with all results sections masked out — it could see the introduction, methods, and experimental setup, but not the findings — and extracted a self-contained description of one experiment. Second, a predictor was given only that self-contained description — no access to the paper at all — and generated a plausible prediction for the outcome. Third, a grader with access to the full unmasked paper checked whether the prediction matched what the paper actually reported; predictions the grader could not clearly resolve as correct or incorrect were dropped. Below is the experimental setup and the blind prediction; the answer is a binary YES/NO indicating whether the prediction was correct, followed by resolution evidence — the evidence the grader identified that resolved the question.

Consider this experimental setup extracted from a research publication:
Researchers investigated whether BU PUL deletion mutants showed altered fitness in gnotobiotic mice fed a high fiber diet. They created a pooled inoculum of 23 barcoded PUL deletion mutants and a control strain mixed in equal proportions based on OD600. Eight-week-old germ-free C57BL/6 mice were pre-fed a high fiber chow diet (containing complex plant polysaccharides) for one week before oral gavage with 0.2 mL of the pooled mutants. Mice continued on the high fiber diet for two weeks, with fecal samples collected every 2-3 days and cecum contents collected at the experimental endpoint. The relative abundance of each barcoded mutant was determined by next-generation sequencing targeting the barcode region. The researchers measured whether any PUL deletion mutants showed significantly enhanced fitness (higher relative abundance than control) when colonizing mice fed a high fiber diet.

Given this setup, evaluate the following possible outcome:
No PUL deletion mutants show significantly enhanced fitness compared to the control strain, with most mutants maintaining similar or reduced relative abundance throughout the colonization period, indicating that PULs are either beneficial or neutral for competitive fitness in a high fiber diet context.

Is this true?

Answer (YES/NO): NO